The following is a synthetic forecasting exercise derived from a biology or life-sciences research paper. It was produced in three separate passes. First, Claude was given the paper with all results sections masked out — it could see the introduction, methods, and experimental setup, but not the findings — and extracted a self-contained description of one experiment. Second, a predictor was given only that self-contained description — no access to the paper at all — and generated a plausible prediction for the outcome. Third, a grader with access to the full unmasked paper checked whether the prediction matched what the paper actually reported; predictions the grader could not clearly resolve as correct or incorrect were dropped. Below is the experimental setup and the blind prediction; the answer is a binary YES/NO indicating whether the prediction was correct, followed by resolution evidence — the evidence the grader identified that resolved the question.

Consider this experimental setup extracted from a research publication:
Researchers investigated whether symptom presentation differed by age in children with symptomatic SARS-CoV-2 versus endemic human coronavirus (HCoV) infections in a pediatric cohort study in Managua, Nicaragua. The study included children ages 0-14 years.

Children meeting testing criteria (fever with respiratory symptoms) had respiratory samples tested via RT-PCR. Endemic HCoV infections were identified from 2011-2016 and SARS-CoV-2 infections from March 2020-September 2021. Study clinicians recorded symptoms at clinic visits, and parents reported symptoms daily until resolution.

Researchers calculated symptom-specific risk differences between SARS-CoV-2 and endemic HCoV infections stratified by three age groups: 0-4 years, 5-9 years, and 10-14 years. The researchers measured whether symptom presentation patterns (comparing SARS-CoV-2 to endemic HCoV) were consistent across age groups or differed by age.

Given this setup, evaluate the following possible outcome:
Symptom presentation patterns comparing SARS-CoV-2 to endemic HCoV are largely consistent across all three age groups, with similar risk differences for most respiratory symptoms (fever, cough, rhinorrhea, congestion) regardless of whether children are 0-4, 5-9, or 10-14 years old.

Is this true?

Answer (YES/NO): NO